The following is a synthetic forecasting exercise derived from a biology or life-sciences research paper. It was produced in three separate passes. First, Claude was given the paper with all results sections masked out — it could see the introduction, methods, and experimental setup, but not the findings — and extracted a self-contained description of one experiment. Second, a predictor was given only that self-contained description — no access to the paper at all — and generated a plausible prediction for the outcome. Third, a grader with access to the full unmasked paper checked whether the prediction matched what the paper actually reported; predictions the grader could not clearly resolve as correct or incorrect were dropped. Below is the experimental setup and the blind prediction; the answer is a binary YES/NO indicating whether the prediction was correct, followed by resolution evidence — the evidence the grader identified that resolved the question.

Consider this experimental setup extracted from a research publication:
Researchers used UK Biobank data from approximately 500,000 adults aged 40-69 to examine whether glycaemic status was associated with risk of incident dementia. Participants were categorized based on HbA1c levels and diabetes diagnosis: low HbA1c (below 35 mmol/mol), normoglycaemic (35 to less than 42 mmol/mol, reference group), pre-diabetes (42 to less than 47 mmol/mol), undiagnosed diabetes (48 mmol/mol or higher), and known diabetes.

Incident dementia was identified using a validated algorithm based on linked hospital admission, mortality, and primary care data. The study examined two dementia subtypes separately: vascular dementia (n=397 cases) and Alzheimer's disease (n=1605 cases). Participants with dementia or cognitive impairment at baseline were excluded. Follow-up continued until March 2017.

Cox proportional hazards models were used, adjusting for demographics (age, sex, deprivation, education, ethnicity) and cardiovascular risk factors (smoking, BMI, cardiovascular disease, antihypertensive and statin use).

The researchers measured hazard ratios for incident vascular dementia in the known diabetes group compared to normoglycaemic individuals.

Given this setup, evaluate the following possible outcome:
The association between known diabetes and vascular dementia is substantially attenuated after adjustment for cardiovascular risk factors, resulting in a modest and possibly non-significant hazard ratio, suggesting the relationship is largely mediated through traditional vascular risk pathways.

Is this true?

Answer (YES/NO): NO